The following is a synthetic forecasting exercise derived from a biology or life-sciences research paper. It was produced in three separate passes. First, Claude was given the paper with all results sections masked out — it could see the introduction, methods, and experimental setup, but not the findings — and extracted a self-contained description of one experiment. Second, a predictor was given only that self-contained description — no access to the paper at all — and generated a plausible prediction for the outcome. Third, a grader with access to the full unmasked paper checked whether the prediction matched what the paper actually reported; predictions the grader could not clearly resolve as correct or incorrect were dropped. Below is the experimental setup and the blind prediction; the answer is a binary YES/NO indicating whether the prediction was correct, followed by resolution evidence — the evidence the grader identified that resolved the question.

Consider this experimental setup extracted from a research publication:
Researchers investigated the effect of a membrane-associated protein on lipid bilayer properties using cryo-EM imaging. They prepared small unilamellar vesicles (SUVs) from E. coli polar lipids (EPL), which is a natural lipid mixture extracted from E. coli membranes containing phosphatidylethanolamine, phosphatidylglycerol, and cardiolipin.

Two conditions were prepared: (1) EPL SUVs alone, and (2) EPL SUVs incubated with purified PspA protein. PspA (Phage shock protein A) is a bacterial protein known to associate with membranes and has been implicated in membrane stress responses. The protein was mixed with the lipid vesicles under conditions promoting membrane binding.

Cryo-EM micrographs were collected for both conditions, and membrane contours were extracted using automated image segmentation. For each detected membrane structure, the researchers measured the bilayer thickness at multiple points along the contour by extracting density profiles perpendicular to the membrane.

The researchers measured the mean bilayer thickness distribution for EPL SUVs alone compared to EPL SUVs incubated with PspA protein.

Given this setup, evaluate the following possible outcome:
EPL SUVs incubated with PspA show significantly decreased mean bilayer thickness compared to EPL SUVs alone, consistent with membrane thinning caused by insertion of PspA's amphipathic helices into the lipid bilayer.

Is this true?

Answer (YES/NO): NO